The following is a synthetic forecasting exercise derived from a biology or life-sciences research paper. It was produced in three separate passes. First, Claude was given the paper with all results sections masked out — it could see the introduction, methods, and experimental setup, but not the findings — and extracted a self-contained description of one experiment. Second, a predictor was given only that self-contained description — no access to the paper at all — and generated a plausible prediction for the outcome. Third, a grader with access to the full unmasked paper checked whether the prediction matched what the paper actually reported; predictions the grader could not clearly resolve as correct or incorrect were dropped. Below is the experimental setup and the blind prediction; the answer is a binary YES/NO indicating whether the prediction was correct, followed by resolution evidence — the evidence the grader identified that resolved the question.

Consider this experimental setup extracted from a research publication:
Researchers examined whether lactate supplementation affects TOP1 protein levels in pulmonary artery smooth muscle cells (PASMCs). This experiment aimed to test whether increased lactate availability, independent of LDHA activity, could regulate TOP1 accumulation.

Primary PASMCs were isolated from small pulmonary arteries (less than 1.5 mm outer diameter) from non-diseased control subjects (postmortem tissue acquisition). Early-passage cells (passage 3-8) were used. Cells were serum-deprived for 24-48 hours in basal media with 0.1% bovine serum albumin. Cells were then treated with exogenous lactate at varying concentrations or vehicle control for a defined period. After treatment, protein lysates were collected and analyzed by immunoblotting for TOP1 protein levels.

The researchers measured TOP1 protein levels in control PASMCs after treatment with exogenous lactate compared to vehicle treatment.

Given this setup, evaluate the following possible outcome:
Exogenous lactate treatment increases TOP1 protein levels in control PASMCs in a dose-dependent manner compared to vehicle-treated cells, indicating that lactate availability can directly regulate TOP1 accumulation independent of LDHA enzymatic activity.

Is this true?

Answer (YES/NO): NO